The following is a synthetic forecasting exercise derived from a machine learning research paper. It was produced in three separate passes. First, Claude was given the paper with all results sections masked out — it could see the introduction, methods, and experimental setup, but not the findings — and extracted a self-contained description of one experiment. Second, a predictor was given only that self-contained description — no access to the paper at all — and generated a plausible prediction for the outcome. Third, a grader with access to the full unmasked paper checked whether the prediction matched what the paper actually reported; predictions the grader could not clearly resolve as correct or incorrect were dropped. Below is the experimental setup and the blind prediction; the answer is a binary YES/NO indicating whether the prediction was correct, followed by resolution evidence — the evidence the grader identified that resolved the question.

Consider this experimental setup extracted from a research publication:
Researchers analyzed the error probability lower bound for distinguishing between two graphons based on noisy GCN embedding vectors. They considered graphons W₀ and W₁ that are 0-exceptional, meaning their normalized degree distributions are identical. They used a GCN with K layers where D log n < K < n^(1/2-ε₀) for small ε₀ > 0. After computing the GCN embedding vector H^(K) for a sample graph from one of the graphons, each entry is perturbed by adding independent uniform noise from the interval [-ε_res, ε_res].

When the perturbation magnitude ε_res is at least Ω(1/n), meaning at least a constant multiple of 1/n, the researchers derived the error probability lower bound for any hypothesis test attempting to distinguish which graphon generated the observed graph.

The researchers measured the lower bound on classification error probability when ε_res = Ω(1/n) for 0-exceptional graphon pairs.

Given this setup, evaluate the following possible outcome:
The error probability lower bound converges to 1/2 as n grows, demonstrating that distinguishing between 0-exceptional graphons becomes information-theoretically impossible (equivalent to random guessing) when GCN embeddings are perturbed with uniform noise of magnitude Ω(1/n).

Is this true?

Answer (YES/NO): NO